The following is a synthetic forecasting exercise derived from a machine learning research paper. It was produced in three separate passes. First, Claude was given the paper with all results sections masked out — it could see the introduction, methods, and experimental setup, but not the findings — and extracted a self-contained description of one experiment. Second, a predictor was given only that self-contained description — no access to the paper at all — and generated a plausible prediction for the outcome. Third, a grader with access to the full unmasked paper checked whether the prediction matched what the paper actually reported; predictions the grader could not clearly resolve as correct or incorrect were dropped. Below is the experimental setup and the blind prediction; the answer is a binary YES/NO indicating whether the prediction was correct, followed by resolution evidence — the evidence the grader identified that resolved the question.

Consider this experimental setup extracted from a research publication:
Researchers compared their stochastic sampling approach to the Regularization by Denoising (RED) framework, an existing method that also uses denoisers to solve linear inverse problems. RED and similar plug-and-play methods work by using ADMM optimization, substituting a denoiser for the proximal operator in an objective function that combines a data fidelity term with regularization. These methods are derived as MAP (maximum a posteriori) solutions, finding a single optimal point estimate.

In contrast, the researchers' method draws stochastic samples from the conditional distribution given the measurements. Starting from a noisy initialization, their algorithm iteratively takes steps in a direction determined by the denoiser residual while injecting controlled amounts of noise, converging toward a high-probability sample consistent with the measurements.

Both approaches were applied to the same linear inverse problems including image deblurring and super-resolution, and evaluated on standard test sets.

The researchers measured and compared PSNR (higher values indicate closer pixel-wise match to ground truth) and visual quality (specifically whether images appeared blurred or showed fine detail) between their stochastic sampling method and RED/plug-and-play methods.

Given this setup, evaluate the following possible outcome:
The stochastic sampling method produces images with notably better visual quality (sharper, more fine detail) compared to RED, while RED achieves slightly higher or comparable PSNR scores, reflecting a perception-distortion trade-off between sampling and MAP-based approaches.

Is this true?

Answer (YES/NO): YES